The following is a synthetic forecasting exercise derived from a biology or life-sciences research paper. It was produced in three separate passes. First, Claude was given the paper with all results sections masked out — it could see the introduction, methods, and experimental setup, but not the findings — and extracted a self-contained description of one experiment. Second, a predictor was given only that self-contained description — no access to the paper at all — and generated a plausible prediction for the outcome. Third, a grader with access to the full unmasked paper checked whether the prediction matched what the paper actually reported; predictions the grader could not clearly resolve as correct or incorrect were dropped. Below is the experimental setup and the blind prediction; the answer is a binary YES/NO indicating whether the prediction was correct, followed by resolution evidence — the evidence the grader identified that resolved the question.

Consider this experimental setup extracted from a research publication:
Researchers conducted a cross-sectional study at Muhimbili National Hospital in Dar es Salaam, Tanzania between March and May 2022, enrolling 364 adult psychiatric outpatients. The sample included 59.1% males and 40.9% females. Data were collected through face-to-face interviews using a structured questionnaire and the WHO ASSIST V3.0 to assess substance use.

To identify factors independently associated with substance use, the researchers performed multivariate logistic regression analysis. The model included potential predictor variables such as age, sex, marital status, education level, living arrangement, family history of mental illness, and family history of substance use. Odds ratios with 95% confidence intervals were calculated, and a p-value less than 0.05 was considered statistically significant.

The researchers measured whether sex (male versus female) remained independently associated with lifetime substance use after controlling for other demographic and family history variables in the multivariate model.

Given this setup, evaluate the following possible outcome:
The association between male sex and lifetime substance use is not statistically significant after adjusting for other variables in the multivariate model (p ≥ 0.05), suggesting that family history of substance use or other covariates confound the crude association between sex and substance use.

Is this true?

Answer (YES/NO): NO